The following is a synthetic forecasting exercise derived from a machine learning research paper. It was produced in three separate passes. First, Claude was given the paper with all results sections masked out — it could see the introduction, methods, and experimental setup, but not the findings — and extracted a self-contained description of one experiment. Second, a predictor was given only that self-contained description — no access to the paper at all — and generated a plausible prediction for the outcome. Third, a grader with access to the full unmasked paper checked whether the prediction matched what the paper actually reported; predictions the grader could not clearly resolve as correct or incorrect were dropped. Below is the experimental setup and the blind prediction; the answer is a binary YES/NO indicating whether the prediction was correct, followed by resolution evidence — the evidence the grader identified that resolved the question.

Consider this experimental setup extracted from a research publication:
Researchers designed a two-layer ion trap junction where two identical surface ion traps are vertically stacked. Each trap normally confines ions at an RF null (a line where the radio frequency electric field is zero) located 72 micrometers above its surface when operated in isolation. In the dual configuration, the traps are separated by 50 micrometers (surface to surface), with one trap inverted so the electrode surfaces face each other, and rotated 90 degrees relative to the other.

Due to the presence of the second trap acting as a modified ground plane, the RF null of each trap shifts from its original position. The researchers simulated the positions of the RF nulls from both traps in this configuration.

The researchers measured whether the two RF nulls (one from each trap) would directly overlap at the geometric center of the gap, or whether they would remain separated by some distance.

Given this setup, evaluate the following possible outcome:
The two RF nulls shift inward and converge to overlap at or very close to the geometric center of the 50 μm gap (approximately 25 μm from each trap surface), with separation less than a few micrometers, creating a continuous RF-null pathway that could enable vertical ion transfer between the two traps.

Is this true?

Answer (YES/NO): NO